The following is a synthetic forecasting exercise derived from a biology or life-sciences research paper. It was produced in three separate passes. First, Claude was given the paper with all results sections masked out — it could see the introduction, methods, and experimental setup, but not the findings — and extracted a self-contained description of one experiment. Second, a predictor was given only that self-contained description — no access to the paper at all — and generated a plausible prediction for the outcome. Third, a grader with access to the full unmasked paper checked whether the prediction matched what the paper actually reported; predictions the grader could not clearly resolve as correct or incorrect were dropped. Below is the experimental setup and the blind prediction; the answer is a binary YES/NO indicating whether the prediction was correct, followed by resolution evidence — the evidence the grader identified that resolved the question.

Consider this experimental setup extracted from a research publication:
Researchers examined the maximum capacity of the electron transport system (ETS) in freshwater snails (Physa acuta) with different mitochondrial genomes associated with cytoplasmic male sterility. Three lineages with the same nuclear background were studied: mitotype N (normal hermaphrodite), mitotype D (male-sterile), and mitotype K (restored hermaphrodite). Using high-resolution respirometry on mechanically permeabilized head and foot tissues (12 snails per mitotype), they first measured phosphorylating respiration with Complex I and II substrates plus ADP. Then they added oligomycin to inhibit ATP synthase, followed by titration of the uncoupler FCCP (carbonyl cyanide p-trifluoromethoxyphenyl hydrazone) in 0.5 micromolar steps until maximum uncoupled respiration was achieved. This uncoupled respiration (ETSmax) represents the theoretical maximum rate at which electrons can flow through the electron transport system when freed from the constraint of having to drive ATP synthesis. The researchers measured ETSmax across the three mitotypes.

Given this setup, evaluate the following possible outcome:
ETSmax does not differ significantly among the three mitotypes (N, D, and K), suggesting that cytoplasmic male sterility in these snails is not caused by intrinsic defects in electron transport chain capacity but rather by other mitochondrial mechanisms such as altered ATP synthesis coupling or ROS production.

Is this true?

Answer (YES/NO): YES